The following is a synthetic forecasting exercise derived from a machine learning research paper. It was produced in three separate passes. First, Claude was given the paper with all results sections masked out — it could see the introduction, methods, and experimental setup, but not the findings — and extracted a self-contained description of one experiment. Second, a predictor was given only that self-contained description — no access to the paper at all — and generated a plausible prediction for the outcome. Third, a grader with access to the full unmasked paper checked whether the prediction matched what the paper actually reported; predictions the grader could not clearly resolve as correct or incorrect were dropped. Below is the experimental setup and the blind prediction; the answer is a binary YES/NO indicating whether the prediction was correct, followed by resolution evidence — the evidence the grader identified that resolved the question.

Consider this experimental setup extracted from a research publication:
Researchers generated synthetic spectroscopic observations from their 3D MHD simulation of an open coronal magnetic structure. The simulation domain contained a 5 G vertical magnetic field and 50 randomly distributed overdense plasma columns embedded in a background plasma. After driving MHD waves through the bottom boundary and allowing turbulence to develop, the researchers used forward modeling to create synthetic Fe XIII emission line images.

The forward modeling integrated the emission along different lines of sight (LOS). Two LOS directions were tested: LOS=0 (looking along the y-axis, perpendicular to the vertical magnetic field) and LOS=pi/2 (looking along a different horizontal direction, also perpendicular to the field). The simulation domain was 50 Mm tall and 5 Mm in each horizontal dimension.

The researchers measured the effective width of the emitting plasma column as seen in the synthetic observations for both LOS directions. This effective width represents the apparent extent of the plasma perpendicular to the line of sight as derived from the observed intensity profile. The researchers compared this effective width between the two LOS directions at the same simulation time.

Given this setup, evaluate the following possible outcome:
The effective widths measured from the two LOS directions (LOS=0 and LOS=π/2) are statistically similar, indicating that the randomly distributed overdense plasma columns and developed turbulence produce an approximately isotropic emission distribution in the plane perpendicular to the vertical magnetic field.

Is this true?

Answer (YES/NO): NO